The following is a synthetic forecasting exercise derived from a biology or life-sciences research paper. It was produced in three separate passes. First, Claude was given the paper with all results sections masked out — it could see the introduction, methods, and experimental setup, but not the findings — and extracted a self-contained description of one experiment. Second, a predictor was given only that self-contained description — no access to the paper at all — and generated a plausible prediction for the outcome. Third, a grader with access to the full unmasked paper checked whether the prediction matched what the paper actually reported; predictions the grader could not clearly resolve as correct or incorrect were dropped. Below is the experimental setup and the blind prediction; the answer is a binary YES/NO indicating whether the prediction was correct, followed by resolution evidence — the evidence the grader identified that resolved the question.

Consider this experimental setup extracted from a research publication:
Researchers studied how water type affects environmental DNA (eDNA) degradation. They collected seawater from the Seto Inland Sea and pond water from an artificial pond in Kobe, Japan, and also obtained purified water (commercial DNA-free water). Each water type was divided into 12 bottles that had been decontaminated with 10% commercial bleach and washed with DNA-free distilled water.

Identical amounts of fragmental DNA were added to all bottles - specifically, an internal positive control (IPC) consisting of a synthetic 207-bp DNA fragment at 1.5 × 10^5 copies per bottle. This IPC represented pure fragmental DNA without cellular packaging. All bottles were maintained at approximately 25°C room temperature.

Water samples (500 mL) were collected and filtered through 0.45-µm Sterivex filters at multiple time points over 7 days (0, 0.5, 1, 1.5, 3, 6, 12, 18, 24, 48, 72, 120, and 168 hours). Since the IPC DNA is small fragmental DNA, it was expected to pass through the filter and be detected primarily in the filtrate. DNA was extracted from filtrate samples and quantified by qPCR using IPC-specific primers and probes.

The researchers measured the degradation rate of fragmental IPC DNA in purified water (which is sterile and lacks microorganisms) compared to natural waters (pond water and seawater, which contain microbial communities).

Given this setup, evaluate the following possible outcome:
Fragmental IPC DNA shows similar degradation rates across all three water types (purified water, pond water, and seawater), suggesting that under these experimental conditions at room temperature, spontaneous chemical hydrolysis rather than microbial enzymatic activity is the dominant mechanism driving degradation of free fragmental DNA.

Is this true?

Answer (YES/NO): NO